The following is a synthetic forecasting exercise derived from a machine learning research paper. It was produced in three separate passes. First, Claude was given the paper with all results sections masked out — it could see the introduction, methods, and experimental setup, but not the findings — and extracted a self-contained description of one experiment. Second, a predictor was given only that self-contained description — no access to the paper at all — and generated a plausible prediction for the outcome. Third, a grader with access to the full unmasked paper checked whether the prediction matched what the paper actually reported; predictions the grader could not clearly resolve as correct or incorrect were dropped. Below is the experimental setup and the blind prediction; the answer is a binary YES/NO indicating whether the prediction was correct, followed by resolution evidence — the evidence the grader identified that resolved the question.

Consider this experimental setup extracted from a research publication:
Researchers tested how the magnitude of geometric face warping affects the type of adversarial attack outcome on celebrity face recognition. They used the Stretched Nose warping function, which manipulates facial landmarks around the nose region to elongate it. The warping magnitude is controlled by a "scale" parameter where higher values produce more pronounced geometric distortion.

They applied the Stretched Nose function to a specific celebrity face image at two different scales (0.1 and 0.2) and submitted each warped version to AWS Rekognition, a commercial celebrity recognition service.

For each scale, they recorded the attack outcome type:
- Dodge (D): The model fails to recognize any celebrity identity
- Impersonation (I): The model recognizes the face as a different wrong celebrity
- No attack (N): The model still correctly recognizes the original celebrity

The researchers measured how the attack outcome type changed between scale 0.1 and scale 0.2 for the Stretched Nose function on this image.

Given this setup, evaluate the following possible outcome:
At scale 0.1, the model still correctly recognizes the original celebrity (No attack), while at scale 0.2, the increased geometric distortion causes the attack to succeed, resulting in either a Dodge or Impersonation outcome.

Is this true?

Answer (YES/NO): NO